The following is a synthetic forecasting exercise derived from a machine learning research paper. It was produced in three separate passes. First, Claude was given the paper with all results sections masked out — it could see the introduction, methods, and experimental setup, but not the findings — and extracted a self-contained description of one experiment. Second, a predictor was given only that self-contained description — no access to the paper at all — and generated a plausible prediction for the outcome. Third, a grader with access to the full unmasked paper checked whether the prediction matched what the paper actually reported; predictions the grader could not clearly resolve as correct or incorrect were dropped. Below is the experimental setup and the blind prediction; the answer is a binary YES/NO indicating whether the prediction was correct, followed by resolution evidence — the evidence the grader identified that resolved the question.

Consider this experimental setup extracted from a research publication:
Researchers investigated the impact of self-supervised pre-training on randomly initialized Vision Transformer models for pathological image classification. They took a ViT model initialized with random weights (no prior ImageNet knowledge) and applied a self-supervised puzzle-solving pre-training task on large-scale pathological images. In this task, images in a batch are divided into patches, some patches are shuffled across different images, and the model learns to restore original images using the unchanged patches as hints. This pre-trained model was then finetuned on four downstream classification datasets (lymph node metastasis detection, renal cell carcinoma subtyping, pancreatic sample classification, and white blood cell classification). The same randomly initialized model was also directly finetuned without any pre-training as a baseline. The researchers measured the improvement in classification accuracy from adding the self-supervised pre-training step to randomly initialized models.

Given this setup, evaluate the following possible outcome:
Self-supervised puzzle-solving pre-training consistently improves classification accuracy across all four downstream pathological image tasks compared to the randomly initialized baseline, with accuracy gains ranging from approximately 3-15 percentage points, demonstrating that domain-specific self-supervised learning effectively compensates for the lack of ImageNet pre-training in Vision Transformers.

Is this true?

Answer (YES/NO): NO